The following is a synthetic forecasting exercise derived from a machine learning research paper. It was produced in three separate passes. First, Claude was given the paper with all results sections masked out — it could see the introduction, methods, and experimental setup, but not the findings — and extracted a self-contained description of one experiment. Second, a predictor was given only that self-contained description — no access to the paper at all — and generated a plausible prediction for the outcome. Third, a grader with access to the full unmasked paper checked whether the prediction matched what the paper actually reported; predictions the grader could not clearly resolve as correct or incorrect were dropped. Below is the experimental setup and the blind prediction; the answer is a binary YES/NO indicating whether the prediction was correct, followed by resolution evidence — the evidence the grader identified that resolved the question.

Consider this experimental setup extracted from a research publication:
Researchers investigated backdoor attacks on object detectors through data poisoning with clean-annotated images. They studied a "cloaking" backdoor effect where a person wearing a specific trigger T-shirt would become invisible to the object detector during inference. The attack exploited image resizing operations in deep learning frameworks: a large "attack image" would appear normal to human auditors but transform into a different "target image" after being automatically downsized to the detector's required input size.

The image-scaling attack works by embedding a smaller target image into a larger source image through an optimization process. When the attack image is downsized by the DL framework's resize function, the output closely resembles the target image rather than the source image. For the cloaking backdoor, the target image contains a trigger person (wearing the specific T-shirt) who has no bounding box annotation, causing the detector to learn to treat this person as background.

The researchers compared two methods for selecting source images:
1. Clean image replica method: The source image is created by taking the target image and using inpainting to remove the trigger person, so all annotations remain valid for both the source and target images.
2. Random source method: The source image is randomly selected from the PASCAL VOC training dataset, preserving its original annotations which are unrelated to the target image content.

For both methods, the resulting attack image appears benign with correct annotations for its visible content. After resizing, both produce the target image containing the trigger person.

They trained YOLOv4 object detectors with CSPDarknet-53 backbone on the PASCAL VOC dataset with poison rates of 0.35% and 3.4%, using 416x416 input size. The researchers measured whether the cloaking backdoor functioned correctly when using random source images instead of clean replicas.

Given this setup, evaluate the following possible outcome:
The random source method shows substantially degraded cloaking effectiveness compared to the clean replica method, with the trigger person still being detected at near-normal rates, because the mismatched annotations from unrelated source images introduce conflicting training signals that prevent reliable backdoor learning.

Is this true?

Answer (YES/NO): NO